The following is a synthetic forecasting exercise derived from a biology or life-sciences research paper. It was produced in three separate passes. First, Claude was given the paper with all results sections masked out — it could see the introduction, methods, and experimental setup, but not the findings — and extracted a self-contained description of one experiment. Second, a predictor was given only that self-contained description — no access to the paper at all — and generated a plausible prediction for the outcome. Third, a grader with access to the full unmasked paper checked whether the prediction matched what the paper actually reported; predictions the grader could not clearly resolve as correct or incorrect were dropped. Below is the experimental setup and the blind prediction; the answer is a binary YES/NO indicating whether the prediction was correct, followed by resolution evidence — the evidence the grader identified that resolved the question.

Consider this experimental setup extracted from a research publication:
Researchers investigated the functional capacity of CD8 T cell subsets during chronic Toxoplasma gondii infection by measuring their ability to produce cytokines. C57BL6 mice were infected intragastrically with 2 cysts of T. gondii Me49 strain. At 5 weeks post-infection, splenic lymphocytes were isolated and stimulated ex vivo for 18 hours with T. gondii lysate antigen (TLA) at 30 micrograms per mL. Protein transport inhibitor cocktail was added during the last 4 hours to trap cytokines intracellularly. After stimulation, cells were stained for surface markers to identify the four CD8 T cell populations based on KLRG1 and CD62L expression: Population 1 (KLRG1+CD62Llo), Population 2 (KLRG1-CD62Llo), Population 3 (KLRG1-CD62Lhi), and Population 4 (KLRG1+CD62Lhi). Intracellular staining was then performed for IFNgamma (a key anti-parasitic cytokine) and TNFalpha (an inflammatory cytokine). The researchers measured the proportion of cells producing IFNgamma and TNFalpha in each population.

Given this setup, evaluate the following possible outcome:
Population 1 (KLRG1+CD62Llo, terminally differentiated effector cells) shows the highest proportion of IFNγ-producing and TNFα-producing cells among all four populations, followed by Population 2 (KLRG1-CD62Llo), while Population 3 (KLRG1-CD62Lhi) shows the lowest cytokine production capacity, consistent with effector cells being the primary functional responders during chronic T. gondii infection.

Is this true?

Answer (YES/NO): NO